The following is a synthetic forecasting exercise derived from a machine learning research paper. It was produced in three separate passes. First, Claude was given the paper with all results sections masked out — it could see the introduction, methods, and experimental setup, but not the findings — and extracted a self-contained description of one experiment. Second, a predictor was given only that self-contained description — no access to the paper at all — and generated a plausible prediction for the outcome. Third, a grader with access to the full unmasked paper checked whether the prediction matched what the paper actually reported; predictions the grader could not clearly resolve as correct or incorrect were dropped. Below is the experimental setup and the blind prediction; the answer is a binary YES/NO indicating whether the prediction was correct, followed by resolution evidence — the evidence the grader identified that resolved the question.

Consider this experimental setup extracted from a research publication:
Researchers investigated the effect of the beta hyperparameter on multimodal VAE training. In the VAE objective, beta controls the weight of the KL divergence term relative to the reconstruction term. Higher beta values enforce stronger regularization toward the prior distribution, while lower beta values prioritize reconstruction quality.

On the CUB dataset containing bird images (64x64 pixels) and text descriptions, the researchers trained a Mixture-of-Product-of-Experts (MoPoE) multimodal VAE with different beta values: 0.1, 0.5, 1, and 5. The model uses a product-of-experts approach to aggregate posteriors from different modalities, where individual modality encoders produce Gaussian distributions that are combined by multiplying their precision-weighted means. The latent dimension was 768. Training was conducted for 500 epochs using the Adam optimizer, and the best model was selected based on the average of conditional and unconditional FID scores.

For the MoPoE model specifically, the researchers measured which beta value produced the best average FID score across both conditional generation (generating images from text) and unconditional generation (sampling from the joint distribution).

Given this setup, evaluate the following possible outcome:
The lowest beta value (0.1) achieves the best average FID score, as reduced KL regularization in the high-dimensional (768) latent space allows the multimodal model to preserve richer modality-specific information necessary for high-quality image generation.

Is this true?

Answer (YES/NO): NO